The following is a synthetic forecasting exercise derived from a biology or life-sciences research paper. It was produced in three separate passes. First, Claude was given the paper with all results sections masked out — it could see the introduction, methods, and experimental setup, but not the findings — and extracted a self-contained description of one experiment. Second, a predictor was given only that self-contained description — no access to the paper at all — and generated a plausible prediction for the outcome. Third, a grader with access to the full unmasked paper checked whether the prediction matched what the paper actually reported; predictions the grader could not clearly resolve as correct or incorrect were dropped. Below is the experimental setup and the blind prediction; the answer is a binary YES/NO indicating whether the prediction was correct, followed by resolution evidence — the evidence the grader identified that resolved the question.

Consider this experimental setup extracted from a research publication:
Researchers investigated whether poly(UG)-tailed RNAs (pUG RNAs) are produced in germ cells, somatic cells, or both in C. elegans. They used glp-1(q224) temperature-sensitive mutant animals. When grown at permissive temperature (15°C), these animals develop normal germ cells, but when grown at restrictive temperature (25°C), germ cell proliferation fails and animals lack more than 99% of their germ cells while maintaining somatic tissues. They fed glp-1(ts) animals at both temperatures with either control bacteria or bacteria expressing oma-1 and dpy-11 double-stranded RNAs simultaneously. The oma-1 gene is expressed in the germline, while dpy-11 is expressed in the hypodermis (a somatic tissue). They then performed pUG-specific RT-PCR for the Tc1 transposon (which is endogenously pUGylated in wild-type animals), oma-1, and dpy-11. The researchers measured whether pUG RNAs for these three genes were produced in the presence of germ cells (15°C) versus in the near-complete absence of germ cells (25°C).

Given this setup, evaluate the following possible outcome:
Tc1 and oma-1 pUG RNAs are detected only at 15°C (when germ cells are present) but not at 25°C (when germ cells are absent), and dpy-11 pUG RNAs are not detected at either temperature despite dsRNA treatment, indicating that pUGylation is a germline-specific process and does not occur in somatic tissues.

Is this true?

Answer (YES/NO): NO